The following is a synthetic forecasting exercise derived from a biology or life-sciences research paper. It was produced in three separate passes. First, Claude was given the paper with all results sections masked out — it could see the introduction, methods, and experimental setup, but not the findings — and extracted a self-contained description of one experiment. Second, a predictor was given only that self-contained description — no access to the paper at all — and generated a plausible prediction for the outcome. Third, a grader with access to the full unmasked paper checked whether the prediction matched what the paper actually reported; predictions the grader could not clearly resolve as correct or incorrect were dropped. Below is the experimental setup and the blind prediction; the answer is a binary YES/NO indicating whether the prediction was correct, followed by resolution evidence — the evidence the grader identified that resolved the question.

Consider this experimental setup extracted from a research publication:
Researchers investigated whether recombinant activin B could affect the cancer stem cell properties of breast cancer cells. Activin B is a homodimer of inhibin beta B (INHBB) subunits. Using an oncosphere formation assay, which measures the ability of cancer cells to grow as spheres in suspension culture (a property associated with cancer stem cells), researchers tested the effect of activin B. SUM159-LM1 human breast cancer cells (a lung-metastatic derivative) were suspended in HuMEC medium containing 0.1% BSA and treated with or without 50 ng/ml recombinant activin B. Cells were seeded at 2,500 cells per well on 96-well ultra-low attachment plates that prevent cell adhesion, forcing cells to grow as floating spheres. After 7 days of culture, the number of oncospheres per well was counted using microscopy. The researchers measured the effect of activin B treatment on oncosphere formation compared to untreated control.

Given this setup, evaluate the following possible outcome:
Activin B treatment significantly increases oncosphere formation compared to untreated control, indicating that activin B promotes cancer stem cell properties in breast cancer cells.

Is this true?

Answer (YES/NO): YES